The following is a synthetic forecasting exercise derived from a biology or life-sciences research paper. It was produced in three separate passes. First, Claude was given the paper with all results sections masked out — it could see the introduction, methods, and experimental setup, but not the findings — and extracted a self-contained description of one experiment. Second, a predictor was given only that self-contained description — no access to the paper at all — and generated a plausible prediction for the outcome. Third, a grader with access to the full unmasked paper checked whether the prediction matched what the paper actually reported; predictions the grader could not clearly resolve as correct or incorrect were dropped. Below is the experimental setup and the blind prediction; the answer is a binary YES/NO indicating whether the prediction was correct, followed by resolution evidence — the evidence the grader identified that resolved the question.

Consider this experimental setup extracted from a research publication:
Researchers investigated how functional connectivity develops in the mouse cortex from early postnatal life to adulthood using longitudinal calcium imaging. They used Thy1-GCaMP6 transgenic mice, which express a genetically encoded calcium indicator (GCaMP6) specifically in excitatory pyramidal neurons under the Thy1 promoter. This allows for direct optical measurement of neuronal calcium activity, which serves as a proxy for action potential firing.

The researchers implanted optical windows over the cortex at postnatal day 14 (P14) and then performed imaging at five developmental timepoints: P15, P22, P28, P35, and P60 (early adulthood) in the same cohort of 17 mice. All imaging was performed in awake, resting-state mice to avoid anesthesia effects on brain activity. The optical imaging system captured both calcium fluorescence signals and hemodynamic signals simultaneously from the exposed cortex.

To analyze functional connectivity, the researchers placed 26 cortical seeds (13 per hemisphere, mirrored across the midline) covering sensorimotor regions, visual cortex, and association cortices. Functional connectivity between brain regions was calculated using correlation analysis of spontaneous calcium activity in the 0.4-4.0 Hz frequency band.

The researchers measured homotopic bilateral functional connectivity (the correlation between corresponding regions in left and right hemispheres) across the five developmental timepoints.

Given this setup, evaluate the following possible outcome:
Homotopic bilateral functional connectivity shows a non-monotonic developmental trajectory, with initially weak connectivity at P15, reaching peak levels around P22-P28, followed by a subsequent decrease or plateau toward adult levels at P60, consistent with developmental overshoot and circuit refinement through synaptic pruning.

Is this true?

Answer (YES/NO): NO